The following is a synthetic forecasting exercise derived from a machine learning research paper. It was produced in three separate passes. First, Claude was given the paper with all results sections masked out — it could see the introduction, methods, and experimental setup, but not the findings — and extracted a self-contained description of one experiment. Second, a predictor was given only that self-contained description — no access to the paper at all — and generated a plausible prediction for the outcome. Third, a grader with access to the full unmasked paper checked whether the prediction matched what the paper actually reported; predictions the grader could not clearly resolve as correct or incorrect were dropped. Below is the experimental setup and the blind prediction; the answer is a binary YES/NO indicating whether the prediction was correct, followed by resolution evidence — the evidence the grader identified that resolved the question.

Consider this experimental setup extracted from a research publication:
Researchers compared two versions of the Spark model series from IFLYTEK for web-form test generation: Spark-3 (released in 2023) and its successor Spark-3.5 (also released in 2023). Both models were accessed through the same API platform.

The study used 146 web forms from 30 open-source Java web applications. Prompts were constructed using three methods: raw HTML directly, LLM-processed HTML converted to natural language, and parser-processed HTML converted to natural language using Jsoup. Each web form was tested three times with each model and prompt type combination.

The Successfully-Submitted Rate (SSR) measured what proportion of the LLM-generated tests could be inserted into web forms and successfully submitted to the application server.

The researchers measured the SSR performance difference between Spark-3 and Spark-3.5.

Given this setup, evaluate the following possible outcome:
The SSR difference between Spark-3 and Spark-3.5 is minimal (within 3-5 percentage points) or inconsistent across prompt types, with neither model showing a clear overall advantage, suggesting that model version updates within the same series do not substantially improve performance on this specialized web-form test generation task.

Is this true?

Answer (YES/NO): NO